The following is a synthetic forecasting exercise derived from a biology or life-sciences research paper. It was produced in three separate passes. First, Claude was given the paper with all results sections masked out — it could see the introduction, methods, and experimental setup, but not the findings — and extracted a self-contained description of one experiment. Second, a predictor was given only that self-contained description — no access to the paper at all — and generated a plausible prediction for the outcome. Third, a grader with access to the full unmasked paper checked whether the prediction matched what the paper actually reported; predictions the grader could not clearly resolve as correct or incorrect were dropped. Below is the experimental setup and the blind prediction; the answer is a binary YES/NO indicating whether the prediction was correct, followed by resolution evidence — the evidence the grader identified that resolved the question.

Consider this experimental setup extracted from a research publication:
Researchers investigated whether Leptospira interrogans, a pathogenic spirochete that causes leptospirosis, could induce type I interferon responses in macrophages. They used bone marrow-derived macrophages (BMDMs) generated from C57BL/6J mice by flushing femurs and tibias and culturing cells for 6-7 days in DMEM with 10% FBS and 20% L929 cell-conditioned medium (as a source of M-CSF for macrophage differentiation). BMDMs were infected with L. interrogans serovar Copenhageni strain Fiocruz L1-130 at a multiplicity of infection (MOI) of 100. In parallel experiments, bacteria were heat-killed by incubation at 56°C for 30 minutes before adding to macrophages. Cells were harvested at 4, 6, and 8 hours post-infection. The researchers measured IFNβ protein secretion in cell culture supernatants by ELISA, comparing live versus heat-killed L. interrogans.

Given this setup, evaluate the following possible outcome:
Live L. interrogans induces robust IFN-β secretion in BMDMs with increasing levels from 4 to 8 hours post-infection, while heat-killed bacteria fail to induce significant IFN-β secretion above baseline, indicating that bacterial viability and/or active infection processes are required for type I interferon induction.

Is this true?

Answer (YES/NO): NO